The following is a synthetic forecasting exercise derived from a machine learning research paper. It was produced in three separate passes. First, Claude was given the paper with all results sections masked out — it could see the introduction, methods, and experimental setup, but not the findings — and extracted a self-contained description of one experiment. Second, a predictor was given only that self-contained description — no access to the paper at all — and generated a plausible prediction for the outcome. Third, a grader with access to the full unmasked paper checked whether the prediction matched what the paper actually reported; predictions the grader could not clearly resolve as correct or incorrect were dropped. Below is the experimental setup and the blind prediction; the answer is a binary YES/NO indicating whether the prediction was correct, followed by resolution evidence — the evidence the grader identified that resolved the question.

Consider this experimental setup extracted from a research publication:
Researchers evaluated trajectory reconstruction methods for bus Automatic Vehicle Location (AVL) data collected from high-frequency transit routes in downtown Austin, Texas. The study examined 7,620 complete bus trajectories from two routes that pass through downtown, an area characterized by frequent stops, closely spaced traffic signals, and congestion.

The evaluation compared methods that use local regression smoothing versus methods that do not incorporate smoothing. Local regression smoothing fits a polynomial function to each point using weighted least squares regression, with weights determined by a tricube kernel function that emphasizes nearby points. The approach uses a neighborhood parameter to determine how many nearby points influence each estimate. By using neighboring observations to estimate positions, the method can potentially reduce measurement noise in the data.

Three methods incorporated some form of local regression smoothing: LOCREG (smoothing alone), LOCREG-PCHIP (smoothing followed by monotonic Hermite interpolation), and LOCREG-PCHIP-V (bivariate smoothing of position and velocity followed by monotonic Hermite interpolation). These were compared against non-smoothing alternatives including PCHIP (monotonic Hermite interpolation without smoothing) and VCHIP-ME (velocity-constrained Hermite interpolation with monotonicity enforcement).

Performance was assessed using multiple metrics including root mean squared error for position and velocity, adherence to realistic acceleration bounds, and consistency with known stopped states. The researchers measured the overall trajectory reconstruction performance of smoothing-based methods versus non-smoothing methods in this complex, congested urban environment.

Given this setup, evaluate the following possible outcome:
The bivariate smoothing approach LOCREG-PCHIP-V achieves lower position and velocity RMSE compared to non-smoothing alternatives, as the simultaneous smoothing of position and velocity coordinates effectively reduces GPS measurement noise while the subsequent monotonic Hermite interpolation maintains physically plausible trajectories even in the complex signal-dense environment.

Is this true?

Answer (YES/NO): NO